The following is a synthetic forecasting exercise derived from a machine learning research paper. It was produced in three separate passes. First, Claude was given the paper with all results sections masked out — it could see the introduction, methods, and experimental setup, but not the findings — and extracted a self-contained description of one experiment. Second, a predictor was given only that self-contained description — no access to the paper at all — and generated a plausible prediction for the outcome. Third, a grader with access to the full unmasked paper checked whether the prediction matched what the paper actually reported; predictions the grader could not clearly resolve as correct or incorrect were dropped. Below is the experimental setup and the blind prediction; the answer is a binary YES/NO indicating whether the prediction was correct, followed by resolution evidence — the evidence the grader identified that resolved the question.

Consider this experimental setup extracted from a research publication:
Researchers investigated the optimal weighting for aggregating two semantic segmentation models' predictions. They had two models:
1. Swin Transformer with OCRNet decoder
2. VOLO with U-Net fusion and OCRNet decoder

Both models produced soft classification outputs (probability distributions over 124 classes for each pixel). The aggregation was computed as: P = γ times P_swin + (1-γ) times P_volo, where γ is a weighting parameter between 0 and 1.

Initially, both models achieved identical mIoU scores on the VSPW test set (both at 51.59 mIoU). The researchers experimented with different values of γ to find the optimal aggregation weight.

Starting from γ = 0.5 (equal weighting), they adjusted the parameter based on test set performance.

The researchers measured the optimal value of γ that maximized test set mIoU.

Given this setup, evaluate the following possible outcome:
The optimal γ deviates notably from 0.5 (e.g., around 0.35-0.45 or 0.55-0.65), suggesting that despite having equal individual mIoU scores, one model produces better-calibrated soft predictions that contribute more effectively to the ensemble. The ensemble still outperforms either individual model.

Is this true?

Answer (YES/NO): YES